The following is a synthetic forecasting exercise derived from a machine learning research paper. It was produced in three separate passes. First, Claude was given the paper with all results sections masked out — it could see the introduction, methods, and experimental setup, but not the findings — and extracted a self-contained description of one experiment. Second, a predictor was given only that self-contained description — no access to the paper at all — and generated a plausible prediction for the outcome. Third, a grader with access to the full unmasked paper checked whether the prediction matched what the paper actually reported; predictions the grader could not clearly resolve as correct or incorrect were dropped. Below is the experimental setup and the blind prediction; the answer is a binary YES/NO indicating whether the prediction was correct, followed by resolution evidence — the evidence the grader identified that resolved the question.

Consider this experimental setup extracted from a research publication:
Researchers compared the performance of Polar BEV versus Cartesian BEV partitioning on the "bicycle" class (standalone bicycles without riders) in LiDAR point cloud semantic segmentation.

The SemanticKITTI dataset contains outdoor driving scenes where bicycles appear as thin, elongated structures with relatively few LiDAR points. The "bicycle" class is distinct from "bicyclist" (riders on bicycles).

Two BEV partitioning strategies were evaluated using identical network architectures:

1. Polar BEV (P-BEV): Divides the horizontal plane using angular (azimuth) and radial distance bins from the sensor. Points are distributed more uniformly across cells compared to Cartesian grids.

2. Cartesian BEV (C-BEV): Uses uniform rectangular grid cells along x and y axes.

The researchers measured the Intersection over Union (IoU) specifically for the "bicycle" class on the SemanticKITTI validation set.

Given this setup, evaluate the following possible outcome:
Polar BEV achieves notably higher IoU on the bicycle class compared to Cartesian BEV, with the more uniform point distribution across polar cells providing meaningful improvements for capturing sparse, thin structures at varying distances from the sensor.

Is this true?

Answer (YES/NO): YES